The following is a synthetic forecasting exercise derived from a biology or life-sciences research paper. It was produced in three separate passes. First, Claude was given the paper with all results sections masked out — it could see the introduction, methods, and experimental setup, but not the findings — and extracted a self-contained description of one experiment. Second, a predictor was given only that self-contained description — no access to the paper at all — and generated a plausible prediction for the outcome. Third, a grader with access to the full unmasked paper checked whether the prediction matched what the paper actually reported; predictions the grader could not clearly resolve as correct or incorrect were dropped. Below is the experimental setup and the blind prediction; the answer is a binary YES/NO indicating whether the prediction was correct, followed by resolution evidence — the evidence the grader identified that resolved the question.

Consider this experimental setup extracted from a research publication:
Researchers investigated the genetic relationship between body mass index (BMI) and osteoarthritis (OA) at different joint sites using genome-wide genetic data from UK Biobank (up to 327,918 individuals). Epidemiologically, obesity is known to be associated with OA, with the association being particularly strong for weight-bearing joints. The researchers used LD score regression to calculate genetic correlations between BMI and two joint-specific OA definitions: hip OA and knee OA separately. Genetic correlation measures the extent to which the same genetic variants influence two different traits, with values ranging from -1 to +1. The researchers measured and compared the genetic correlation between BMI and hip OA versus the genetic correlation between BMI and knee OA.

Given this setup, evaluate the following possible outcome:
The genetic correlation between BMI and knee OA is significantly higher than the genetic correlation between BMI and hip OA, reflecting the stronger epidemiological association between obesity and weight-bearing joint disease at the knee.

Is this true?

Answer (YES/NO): YES